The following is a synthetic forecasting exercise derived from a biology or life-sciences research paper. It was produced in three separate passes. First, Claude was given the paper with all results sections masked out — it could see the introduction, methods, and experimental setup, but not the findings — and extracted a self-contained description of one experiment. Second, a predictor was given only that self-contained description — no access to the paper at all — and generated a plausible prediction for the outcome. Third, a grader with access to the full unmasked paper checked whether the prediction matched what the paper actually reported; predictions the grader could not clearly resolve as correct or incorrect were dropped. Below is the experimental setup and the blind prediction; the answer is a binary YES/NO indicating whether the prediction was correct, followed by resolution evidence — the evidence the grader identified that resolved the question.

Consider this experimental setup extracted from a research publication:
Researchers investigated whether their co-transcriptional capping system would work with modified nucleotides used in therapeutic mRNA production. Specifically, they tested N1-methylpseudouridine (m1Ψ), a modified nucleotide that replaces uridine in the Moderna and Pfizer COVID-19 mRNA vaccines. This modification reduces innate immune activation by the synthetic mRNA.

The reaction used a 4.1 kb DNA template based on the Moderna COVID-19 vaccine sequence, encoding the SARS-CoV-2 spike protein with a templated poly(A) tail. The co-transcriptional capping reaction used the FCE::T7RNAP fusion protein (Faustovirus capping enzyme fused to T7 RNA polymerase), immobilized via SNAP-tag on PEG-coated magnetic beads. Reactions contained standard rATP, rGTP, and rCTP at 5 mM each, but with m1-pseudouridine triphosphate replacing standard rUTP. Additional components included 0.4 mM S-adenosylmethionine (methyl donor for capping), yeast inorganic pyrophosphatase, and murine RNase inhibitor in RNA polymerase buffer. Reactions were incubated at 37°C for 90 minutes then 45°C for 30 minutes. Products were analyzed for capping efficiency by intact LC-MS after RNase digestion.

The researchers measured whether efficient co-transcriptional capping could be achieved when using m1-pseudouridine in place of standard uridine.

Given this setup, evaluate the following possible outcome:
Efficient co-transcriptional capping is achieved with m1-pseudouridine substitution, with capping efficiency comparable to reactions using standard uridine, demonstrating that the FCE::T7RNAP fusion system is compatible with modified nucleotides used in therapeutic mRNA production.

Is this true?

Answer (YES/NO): YES